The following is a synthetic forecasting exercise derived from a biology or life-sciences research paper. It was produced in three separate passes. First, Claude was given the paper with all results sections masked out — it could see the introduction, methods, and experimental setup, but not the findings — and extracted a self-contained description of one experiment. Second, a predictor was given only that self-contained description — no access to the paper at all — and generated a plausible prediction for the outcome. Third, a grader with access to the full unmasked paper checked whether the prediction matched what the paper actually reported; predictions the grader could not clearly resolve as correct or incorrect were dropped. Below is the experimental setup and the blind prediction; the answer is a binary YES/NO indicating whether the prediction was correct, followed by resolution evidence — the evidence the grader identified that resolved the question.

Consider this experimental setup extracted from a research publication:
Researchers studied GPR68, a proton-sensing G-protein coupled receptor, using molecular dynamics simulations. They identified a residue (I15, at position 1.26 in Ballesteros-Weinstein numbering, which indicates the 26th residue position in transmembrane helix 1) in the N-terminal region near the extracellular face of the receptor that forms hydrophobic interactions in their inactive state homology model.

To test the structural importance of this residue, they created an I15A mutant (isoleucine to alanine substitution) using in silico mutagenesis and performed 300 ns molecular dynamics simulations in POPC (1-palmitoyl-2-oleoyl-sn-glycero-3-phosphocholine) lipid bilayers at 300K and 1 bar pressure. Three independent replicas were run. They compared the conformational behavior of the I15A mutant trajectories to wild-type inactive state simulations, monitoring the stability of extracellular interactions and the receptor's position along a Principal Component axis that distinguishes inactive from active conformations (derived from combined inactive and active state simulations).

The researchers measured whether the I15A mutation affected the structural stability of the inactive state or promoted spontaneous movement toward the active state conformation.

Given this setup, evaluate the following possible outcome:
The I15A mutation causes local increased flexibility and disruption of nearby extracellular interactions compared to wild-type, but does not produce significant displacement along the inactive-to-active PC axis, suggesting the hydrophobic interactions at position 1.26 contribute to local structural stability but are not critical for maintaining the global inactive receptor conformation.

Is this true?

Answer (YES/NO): NO